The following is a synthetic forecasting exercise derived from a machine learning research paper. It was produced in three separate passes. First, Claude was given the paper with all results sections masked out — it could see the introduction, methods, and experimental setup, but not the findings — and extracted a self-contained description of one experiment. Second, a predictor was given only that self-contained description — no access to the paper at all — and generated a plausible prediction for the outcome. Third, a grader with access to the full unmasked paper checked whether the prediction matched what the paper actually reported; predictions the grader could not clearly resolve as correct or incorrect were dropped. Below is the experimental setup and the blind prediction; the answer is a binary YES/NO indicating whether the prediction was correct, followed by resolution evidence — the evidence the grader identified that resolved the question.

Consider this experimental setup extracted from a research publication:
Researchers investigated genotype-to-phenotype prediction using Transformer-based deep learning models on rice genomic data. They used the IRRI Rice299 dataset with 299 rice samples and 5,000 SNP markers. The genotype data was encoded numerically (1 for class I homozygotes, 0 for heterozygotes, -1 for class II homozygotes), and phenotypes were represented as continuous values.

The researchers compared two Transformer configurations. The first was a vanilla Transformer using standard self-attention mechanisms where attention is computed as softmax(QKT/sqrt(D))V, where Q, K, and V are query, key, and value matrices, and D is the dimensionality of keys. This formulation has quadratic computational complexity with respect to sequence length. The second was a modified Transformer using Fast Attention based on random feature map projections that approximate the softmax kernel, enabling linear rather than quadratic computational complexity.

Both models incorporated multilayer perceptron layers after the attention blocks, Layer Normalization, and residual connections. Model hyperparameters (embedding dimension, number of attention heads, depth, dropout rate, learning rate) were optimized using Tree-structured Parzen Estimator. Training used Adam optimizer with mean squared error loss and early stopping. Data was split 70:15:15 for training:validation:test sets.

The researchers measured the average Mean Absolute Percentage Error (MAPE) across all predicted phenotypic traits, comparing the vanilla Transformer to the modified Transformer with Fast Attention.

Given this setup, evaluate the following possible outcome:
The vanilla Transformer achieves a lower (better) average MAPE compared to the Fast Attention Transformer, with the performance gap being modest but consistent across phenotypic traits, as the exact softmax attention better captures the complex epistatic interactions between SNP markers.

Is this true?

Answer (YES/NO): NO